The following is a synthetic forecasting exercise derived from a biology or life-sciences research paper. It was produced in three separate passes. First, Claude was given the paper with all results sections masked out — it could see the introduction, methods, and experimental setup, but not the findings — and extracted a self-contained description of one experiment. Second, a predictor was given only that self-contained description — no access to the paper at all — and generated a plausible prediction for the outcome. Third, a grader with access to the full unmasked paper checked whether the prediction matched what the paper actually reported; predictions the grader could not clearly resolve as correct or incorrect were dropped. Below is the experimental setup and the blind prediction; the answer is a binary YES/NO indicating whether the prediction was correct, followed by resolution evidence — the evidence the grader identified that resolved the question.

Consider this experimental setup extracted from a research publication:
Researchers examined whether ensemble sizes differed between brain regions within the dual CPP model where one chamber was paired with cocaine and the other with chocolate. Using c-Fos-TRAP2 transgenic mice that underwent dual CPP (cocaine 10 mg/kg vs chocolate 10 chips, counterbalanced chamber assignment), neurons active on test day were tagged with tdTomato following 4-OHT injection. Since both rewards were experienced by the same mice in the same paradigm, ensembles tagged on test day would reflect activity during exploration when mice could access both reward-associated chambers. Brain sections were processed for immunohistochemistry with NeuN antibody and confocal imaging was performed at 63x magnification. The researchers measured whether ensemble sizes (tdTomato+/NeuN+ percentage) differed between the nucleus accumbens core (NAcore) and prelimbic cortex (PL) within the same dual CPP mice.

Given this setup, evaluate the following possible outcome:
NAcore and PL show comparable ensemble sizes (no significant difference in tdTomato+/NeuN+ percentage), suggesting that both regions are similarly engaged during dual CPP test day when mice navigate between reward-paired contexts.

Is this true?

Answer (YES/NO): NO